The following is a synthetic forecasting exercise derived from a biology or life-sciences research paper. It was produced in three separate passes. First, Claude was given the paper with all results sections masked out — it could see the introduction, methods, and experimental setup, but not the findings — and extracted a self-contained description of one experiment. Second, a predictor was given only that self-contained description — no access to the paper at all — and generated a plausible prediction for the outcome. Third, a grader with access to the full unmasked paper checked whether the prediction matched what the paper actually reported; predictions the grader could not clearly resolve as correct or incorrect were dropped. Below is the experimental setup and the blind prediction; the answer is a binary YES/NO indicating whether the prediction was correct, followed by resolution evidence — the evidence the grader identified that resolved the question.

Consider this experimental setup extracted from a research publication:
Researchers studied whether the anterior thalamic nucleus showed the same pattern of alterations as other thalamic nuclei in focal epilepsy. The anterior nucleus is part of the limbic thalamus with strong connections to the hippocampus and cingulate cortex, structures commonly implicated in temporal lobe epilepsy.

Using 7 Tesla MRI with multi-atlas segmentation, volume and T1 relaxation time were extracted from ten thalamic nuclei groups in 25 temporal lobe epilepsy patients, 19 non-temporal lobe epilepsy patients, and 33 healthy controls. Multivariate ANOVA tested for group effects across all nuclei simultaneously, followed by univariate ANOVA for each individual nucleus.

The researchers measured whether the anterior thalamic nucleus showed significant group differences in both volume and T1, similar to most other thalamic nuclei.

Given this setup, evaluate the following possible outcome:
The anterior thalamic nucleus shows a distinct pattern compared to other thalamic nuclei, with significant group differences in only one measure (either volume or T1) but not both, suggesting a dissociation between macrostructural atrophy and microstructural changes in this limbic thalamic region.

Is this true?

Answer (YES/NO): NO